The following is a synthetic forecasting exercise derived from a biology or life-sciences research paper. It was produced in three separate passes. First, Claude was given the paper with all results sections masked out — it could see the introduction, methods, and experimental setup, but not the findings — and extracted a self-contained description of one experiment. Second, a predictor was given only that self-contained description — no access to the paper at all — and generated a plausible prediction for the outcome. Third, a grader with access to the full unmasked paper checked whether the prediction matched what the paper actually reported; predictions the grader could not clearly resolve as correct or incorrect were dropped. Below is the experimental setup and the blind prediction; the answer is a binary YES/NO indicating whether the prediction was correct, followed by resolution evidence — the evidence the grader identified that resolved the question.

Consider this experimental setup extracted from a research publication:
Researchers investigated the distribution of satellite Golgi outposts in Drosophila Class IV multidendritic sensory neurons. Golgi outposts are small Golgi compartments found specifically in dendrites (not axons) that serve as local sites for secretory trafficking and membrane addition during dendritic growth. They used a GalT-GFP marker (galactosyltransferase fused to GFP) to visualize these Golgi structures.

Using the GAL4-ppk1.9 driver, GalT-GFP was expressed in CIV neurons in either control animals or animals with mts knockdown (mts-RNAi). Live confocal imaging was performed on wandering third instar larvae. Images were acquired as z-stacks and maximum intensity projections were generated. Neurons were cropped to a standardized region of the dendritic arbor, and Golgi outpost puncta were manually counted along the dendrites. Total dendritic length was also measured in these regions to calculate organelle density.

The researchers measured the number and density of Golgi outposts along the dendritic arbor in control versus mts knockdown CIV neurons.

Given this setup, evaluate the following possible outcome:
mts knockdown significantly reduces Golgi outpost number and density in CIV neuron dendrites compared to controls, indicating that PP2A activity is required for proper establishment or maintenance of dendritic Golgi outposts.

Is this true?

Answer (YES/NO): YES